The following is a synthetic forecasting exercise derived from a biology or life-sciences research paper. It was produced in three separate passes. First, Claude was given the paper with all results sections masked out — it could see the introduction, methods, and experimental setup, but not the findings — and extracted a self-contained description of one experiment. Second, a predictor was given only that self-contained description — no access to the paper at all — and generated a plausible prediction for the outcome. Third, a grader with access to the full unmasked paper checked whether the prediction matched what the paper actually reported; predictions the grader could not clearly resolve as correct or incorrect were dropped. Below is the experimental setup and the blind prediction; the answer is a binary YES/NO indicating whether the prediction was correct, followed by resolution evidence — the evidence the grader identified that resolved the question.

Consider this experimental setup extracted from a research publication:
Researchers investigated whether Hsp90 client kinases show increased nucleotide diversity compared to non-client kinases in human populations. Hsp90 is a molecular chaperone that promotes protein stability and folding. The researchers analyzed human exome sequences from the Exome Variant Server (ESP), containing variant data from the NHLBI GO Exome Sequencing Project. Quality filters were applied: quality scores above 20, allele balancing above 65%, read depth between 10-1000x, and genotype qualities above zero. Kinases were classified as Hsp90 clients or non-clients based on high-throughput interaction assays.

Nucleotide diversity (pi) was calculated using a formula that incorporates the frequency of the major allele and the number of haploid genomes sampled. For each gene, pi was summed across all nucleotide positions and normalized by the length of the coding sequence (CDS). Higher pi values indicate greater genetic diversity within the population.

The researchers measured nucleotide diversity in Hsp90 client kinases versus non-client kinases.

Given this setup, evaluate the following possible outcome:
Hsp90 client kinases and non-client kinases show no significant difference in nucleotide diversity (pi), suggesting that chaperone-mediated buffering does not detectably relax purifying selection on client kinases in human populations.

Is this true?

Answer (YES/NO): NO